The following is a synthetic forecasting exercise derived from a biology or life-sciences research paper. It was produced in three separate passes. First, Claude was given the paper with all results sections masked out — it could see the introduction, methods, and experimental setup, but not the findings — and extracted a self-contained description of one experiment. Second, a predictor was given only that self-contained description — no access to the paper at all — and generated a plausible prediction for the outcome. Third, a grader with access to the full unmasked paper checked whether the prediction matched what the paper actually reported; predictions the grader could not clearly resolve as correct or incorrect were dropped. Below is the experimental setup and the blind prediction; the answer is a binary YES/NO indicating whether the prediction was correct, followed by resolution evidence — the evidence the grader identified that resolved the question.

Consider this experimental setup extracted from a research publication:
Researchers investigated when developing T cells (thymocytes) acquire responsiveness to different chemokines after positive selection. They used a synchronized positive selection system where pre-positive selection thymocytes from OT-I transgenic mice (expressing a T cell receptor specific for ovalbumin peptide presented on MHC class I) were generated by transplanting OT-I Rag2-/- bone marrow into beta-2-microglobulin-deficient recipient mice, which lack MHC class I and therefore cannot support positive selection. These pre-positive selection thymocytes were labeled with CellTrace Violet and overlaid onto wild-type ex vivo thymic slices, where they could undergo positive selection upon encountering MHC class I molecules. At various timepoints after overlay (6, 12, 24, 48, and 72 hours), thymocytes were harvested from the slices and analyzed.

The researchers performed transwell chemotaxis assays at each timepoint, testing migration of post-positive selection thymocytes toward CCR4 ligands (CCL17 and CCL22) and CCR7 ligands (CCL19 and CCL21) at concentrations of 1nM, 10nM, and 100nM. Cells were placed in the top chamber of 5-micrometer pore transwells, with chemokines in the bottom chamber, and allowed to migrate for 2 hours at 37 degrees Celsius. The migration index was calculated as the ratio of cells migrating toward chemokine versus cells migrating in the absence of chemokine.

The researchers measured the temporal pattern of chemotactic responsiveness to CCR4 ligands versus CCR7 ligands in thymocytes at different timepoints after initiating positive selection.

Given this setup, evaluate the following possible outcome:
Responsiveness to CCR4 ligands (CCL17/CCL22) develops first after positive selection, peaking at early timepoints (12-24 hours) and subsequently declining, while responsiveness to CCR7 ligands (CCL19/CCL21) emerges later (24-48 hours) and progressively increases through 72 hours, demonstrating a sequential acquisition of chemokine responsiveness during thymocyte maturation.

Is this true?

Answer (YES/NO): NO